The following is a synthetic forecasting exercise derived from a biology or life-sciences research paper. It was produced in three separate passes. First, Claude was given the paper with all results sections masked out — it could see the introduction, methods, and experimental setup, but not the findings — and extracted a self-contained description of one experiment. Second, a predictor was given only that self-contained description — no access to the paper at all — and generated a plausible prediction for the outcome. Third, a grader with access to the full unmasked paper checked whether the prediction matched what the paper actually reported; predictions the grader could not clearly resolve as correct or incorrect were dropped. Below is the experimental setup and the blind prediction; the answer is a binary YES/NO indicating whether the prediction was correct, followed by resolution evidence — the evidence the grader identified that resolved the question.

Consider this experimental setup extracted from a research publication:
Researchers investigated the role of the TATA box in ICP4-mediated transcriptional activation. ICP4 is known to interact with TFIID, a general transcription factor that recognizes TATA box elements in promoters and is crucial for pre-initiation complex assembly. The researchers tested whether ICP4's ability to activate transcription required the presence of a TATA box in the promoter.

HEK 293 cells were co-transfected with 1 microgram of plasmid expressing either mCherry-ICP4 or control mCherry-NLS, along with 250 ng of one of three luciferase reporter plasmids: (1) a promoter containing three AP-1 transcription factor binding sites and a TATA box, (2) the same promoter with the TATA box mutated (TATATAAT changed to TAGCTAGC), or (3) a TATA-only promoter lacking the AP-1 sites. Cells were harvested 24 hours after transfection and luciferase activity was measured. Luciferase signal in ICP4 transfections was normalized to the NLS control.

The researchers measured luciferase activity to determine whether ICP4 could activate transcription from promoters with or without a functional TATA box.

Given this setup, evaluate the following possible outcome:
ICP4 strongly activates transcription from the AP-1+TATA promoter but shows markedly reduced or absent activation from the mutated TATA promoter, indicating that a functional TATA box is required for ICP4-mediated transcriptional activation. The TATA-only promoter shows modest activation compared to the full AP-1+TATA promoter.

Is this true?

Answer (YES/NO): NO